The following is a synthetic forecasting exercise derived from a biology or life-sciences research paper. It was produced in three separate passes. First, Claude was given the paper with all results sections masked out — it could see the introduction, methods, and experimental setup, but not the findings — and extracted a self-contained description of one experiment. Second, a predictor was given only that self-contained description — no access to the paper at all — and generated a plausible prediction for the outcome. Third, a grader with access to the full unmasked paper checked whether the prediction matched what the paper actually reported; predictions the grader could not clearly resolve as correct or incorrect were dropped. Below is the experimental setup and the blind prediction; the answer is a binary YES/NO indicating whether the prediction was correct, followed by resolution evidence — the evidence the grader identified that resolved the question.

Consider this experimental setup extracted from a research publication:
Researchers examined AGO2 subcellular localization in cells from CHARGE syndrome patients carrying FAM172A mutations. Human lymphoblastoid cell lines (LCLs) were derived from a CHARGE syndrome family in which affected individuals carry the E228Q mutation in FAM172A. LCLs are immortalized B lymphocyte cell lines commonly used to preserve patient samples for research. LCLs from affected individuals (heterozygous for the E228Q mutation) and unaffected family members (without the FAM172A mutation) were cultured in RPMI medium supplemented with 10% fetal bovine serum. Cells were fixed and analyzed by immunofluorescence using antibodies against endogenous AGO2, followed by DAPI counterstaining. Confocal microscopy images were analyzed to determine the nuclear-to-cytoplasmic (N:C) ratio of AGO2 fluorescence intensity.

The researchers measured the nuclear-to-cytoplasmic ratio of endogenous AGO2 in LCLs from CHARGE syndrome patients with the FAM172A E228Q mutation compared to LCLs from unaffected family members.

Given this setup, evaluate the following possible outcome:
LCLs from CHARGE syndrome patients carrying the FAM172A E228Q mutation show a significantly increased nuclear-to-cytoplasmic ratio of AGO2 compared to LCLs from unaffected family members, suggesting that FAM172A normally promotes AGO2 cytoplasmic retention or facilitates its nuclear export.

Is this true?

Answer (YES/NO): NO